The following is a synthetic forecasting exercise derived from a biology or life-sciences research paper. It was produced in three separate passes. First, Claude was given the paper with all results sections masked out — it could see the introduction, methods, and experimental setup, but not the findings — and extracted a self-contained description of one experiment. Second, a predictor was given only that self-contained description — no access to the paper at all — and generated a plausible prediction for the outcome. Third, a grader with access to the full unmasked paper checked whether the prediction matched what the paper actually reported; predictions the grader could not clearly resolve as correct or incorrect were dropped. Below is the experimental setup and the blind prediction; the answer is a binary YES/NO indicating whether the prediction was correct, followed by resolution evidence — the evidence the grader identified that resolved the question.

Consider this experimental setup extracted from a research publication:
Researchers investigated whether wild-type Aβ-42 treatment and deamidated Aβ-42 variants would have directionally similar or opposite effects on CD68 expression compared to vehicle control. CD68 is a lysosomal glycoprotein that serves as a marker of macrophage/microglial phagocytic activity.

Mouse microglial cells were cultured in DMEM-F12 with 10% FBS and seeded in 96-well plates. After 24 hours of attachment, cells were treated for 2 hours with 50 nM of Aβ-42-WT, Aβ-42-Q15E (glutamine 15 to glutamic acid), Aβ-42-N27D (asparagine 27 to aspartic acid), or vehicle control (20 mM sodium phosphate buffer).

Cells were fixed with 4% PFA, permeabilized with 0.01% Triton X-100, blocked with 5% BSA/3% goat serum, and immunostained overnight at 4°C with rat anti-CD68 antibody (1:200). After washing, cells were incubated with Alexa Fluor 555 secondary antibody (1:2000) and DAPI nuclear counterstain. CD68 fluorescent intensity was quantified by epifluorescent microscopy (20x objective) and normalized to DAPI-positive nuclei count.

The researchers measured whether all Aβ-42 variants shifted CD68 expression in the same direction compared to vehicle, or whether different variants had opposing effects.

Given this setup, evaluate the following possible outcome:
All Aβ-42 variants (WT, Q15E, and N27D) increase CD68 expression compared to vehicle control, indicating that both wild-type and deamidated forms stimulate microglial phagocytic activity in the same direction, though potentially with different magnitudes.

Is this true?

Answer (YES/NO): NO